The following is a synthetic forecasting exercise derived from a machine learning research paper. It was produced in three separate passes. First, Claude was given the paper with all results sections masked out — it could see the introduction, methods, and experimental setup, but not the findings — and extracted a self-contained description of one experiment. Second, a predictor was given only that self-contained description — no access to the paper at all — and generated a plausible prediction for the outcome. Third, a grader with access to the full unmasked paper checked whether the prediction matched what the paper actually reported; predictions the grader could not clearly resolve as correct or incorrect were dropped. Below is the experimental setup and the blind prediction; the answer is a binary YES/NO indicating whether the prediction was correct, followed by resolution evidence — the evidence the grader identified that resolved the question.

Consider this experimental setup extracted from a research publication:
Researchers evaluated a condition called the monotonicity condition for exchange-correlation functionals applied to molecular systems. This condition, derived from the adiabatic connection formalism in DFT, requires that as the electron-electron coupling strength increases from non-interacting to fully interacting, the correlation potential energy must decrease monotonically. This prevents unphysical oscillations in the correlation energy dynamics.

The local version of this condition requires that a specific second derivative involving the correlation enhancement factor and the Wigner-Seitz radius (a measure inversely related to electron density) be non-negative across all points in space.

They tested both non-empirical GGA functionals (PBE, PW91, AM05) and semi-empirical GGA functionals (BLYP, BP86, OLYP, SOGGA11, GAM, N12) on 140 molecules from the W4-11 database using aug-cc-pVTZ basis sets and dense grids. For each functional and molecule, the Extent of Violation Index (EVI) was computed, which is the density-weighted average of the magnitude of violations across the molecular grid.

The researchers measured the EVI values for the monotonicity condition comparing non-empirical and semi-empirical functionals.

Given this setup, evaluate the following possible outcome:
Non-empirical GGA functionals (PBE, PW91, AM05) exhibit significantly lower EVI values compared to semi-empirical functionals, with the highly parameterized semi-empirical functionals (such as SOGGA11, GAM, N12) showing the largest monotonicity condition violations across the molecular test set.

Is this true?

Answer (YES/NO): NO